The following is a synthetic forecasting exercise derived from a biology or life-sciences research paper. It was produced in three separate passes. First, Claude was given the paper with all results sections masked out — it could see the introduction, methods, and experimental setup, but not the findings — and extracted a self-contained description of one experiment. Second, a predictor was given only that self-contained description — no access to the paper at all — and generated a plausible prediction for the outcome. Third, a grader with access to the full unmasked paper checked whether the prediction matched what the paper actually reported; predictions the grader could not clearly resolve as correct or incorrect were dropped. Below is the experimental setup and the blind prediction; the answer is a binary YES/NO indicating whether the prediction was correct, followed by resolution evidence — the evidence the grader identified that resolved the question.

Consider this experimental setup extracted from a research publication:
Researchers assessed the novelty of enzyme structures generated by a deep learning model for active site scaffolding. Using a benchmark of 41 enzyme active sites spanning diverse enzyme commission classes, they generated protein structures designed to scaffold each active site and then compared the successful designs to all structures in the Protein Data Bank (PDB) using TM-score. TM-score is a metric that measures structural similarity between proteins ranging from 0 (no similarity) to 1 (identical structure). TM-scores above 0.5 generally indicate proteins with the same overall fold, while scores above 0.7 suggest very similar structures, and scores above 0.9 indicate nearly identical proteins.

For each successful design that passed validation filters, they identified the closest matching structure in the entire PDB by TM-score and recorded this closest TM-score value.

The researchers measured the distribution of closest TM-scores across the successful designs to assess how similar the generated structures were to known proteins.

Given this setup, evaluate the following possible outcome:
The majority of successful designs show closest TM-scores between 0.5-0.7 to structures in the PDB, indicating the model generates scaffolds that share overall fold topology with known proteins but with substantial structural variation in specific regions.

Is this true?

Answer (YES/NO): YES